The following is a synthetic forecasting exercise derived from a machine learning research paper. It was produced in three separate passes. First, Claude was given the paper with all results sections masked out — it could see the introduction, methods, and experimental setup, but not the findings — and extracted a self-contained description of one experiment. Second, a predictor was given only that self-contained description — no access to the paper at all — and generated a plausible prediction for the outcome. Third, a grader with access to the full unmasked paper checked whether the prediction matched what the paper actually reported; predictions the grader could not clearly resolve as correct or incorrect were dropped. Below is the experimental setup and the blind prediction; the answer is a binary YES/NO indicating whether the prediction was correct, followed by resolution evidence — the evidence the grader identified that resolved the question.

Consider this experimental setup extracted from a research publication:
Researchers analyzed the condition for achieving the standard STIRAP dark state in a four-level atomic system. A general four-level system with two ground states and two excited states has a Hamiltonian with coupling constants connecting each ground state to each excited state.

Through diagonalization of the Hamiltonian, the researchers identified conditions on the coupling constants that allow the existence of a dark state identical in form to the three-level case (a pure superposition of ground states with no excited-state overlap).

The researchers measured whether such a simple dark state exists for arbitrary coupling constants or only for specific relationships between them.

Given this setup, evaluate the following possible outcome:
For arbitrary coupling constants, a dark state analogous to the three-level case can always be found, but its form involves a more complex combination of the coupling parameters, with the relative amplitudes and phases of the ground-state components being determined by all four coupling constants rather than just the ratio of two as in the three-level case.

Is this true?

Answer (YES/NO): NO